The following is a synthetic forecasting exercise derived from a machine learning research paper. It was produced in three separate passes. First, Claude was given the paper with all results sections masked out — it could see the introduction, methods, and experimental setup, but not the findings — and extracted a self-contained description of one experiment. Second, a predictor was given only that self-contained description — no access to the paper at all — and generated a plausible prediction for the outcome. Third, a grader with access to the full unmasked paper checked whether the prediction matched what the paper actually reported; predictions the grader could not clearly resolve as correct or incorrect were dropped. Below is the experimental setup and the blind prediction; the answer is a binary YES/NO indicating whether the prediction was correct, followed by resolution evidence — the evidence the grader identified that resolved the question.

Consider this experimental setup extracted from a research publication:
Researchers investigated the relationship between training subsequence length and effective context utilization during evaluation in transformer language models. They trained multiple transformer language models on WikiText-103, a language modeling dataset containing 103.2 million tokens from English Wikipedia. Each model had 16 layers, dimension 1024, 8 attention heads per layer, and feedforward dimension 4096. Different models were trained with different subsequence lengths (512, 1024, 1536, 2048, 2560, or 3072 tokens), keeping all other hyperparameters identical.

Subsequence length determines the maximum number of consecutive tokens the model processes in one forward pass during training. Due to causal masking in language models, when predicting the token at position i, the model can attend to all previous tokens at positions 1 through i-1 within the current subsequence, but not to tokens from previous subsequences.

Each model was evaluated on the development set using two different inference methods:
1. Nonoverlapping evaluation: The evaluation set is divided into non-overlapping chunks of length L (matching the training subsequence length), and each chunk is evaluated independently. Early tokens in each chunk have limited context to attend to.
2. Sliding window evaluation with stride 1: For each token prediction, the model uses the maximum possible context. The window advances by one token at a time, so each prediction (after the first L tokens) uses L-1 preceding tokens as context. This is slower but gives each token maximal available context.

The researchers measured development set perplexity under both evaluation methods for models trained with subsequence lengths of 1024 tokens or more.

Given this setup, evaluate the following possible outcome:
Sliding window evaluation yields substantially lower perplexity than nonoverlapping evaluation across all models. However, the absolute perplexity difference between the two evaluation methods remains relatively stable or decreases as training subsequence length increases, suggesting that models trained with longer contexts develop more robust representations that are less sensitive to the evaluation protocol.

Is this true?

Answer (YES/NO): YES